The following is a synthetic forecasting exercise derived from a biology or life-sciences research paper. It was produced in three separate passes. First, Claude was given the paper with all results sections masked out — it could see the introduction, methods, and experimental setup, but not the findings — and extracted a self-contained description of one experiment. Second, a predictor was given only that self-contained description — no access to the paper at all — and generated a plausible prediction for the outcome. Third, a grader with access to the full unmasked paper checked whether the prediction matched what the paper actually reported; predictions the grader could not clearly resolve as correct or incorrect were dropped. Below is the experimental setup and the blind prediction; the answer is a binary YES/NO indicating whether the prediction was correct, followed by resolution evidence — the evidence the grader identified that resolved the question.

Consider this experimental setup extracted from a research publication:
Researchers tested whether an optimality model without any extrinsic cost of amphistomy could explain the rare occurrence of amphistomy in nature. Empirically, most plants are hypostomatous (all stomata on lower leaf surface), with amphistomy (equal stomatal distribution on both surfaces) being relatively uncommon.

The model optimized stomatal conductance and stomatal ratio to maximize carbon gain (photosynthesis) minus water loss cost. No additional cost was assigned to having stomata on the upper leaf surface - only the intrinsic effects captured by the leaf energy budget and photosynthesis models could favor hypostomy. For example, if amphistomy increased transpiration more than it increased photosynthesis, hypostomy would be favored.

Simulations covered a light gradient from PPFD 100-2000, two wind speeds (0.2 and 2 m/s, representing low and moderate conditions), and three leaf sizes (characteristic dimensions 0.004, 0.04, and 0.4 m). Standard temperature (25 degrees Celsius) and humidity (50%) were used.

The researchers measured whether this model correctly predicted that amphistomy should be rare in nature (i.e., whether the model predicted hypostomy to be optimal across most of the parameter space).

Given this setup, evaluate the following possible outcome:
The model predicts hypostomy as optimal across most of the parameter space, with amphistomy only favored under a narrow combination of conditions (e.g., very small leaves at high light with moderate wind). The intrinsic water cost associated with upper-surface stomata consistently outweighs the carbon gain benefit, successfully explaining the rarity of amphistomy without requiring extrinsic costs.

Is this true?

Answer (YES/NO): NO